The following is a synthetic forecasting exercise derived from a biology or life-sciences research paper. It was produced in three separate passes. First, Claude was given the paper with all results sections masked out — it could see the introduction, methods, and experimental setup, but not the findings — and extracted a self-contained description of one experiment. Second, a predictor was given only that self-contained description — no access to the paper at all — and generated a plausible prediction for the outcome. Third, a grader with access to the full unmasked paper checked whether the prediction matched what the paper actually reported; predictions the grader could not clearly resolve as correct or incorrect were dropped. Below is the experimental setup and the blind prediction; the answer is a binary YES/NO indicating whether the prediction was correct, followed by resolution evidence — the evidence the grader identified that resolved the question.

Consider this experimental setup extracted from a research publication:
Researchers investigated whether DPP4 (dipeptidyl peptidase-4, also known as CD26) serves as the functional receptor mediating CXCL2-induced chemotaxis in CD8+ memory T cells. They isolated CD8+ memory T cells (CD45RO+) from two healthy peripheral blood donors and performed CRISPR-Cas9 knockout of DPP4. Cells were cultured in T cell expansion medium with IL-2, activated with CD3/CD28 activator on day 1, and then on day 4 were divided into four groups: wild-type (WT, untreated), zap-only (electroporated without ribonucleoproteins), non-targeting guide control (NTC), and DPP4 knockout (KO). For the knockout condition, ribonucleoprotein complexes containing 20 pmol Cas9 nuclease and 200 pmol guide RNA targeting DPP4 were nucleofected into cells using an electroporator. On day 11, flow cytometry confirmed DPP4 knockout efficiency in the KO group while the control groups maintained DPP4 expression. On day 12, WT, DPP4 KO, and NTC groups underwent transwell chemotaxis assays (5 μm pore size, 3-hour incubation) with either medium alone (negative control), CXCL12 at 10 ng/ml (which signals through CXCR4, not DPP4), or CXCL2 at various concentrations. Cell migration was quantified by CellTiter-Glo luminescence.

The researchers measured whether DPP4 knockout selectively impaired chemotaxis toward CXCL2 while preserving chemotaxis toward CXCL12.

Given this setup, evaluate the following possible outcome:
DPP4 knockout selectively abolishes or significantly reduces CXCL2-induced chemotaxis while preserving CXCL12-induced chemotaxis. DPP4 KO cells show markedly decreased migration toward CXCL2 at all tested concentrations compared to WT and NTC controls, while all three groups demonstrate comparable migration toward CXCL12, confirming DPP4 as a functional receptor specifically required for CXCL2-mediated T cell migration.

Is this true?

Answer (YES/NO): YES